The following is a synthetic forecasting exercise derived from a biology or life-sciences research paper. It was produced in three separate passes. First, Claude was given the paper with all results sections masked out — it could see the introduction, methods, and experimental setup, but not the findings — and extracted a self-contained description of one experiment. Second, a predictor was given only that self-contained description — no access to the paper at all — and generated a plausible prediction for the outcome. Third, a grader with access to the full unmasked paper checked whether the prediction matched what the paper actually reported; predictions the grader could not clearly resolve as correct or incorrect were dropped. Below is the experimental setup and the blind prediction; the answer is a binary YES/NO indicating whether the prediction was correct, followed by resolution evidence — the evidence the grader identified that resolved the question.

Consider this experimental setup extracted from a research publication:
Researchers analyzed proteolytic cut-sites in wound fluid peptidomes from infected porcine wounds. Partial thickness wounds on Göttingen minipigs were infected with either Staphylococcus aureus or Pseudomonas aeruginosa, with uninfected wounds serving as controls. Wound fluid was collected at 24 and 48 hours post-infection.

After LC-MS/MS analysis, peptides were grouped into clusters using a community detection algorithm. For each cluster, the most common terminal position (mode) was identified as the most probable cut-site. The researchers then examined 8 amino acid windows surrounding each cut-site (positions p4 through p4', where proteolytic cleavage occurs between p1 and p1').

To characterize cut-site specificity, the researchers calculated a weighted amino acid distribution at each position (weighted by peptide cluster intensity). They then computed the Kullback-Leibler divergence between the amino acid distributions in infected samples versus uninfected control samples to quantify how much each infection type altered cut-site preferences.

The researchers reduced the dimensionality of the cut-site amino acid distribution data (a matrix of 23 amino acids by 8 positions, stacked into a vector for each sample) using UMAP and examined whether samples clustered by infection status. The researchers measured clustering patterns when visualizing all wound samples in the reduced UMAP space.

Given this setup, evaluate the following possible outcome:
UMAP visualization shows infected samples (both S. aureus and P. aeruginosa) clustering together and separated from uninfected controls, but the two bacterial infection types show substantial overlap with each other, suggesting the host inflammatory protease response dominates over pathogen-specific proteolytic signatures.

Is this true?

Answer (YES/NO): NO